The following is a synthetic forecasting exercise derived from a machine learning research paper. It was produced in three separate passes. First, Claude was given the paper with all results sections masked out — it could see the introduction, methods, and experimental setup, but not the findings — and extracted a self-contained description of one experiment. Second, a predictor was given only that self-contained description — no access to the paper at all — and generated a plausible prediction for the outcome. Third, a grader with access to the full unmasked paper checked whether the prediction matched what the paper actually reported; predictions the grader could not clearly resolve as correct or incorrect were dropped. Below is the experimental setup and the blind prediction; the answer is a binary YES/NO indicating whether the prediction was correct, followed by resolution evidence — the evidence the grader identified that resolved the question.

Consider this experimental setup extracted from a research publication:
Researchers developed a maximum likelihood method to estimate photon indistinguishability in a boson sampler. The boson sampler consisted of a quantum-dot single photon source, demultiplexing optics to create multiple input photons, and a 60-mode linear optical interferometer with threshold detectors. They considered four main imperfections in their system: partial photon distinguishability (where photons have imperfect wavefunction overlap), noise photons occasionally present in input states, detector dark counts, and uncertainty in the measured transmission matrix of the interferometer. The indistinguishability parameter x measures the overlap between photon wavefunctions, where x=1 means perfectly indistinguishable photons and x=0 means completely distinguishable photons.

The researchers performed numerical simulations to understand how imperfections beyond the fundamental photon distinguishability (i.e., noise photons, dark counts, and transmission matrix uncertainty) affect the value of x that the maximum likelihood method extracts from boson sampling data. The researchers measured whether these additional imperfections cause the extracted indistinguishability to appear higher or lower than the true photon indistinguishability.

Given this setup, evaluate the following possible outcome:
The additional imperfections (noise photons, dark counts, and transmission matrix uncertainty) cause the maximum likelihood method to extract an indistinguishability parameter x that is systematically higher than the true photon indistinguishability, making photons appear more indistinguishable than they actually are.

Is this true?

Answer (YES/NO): NO